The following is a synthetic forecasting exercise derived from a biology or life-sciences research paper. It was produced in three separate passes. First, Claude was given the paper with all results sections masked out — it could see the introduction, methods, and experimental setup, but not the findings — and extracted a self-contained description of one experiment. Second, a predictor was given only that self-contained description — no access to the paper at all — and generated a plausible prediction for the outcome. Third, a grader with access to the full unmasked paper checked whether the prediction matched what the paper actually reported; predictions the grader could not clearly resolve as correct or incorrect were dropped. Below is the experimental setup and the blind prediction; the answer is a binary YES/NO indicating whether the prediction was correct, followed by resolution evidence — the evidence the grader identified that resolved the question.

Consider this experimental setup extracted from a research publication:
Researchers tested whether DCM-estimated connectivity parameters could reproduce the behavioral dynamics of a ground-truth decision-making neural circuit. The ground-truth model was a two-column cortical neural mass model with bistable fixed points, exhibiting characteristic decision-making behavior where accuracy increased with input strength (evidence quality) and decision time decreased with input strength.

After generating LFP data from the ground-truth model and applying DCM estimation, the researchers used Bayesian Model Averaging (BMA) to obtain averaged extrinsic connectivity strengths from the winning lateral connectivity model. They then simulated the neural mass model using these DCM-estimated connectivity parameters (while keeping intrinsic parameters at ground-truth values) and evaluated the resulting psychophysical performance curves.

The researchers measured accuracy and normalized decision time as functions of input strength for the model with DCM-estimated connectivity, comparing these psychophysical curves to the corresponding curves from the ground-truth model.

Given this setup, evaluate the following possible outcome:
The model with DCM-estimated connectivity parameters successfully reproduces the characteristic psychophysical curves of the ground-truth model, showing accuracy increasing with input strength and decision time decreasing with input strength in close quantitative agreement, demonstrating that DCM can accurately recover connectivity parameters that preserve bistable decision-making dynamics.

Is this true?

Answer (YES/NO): NO